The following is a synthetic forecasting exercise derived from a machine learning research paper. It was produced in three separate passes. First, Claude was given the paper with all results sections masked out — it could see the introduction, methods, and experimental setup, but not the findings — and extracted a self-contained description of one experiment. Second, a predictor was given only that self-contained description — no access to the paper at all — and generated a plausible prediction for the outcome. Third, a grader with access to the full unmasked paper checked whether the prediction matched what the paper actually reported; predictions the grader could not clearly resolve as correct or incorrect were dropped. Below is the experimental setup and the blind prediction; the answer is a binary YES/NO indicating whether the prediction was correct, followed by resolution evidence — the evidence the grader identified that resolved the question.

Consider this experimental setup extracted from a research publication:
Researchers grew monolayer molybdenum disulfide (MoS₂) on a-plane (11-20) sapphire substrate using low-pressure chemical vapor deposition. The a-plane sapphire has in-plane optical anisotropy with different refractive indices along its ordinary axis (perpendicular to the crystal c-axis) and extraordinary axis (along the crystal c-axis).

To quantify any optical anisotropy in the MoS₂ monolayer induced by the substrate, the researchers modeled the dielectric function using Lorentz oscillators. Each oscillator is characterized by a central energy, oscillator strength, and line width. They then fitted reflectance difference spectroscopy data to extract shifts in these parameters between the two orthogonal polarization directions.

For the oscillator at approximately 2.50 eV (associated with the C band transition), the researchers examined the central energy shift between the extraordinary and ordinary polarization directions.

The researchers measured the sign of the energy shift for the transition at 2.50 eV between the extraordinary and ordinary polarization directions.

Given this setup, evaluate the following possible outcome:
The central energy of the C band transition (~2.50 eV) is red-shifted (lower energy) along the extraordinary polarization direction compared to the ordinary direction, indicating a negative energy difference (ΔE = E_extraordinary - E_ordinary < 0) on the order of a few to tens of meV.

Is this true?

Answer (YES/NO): YES